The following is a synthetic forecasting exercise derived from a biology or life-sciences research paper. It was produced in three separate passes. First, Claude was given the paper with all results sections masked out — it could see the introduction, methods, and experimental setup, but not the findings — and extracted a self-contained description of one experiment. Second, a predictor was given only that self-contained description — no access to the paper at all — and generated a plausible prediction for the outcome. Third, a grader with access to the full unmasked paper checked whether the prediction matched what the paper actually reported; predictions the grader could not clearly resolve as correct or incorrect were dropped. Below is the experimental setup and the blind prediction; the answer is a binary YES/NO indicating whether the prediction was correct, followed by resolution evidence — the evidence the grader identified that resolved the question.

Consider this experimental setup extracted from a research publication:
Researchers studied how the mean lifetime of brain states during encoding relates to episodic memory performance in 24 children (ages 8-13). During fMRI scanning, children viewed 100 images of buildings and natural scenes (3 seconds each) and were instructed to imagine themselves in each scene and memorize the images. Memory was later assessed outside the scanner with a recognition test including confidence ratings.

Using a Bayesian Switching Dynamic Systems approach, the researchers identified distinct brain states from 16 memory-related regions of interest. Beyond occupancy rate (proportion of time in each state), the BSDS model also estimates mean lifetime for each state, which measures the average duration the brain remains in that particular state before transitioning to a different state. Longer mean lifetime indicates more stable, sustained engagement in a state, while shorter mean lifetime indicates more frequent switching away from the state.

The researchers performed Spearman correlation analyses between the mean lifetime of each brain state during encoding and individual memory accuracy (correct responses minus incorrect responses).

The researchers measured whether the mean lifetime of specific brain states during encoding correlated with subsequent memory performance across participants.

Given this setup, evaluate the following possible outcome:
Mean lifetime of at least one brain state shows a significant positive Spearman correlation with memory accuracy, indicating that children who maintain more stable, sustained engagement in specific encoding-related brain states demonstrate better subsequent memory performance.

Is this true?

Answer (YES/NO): NO